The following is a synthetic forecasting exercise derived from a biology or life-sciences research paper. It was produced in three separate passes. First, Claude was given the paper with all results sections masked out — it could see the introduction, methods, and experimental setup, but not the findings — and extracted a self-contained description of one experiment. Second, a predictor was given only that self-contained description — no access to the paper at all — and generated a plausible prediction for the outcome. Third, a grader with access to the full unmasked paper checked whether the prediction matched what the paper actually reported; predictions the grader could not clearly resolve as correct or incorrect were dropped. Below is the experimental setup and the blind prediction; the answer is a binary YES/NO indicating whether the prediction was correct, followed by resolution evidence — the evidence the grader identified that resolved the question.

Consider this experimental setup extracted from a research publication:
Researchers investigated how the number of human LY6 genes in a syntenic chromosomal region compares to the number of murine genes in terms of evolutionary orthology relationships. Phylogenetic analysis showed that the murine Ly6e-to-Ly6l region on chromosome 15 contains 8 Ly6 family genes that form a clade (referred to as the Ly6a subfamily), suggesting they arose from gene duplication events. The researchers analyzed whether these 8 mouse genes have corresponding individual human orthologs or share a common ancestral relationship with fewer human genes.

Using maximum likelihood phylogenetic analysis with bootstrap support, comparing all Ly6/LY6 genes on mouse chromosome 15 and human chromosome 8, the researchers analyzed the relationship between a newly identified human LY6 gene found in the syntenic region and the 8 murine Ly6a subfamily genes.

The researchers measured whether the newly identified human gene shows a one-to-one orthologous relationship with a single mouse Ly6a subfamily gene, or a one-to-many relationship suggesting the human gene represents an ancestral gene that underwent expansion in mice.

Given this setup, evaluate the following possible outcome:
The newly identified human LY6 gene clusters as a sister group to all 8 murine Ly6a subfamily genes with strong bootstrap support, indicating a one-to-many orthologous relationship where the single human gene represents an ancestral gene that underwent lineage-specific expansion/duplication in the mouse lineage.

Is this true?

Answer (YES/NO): YES